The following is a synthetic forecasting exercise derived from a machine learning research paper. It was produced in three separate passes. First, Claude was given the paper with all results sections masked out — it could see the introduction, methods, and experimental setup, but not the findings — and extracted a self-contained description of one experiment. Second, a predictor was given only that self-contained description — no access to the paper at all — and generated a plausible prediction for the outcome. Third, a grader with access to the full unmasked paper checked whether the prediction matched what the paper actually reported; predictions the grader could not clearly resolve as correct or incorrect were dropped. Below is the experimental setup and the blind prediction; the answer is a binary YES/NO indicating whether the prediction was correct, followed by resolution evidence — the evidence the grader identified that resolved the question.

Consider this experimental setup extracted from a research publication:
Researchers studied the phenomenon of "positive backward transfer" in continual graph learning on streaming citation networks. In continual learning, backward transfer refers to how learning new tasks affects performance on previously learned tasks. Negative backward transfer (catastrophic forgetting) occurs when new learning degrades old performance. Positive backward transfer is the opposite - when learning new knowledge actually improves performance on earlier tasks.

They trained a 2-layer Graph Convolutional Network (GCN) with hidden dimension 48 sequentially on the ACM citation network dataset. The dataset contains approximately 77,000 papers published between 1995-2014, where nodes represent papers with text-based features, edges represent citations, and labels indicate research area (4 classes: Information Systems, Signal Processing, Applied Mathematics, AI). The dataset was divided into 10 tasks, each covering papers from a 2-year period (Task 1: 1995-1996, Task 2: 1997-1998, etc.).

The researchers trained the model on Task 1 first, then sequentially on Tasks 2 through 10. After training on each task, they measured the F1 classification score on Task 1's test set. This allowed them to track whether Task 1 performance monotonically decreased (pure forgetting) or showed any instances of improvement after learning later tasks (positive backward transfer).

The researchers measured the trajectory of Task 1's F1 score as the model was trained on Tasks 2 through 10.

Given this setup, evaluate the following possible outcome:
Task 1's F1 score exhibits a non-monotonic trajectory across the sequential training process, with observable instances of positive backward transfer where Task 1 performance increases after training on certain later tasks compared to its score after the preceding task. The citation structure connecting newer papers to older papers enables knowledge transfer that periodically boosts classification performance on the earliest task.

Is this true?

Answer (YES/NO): YES